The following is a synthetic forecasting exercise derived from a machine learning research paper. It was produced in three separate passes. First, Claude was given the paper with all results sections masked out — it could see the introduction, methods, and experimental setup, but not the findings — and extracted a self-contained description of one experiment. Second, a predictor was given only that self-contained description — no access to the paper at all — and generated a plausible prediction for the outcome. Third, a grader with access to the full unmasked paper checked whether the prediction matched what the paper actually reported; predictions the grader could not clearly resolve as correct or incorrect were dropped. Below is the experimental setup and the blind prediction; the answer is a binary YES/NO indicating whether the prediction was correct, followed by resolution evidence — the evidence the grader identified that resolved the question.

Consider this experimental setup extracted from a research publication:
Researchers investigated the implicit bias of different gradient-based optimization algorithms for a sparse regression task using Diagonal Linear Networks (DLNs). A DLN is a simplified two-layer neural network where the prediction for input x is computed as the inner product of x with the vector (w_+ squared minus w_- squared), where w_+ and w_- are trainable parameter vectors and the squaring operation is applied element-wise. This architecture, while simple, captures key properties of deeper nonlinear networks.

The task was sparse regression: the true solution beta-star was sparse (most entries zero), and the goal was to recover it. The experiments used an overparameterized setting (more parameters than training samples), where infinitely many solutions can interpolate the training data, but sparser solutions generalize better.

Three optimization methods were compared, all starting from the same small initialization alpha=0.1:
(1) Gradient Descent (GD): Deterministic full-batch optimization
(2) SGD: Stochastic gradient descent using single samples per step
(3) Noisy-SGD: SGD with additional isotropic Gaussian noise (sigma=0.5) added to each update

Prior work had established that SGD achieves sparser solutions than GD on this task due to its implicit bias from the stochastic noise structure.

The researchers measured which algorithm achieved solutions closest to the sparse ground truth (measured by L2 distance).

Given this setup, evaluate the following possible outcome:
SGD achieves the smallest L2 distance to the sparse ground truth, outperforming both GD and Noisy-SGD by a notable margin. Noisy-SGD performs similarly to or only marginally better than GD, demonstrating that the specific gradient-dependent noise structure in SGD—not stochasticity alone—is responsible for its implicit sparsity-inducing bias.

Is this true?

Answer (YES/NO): NO